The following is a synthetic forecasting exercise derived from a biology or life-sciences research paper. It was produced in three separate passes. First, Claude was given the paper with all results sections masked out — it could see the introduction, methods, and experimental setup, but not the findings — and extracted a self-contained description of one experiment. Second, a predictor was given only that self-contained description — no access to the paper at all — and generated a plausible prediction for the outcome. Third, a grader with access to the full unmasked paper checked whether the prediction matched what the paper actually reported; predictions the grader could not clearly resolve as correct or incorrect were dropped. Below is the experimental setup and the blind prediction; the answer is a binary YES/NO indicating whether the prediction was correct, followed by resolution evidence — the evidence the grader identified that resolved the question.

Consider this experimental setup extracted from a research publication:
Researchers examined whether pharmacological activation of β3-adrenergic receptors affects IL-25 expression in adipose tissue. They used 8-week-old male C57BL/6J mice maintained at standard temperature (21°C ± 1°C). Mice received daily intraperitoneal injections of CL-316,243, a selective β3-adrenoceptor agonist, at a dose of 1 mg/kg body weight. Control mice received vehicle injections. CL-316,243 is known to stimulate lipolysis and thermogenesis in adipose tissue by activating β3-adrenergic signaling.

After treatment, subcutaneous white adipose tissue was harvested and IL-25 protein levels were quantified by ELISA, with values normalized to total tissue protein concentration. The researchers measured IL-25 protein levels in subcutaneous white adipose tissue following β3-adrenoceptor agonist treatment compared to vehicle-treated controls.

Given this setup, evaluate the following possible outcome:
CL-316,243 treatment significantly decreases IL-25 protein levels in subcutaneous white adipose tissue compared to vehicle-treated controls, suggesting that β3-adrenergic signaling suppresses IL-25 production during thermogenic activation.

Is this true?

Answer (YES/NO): NO